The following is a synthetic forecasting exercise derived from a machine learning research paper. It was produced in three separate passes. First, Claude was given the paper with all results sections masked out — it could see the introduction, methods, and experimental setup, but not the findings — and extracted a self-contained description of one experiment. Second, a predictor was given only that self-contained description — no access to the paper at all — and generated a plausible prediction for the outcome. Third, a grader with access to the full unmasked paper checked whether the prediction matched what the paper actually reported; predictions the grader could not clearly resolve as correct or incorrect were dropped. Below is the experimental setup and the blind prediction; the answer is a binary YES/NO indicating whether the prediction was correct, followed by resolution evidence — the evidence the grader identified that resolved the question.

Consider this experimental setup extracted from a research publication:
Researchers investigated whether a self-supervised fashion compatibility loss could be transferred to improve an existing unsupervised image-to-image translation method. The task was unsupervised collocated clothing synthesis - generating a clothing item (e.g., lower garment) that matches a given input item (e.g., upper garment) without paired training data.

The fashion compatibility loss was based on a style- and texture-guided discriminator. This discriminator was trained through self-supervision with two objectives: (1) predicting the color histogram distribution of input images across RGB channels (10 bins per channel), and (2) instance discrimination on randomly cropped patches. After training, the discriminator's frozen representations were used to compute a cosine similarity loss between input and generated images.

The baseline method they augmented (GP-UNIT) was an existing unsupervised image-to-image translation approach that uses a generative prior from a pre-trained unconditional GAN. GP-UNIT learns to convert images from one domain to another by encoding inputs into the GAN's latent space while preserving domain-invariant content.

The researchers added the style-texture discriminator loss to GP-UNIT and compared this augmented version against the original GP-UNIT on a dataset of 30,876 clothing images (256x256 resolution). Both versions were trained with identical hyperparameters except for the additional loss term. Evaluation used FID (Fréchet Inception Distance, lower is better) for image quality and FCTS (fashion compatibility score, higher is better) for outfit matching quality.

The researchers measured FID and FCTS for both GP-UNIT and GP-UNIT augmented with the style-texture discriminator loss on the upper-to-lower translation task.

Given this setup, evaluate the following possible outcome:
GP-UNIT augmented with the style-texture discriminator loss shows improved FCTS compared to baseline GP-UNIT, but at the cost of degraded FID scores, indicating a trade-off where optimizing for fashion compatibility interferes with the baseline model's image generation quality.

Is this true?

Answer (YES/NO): NO